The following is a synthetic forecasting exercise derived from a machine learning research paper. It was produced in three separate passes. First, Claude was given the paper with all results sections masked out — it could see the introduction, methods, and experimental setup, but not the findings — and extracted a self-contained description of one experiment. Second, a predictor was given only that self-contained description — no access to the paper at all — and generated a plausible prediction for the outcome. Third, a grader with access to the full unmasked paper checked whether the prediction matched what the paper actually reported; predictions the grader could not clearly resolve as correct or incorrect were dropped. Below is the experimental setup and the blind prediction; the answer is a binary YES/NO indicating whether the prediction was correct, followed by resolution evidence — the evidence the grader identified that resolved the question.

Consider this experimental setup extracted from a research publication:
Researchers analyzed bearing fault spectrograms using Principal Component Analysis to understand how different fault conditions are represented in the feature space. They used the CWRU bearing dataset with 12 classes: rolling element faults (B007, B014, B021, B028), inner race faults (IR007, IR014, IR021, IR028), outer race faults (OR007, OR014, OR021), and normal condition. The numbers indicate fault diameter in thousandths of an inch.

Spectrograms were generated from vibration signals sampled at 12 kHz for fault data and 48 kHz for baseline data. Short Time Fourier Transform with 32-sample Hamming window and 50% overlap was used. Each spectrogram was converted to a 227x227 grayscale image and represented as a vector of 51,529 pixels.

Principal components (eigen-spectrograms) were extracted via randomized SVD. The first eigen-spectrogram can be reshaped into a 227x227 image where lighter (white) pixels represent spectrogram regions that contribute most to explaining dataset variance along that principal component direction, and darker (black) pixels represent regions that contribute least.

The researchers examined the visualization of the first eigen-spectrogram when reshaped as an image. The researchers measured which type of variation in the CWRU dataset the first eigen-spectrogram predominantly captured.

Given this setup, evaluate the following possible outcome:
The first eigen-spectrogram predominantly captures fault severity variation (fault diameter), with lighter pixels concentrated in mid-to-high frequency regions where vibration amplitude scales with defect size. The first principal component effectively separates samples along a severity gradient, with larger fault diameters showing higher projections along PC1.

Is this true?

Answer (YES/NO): NO